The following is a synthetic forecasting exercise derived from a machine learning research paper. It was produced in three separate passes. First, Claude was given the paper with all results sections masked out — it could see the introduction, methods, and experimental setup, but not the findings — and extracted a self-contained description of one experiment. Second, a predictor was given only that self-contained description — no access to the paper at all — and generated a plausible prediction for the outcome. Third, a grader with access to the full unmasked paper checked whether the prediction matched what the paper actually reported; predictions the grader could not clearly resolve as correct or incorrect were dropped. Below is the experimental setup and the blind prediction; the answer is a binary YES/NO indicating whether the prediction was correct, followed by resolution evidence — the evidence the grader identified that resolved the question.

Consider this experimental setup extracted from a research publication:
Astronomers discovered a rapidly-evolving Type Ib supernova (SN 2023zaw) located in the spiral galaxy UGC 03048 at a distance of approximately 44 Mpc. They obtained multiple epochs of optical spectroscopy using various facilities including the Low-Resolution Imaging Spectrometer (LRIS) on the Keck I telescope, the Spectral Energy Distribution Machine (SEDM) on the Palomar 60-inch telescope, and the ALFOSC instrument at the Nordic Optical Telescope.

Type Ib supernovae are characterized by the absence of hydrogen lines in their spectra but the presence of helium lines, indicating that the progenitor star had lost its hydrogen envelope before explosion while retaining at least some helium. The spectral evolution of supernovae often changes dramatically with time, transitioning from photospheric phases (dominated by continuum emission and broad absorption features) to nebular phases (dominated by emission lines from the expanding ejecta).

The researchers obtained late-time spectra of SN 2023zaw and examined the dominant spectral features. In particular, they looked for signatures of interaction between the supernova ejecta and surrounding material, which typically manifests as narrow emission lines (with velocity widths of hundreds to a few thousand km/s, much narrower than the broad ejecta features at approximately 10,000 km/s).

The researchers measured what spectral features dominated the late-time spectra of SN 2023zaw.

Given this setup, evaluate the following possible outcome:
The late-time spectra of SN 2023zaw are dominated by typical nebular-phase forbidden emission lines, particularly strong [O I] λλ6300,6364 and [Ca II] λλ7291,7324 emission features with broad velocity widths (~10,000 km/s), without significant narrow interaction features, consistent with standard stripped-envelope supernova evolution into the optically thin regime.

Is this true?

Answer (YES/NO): NO